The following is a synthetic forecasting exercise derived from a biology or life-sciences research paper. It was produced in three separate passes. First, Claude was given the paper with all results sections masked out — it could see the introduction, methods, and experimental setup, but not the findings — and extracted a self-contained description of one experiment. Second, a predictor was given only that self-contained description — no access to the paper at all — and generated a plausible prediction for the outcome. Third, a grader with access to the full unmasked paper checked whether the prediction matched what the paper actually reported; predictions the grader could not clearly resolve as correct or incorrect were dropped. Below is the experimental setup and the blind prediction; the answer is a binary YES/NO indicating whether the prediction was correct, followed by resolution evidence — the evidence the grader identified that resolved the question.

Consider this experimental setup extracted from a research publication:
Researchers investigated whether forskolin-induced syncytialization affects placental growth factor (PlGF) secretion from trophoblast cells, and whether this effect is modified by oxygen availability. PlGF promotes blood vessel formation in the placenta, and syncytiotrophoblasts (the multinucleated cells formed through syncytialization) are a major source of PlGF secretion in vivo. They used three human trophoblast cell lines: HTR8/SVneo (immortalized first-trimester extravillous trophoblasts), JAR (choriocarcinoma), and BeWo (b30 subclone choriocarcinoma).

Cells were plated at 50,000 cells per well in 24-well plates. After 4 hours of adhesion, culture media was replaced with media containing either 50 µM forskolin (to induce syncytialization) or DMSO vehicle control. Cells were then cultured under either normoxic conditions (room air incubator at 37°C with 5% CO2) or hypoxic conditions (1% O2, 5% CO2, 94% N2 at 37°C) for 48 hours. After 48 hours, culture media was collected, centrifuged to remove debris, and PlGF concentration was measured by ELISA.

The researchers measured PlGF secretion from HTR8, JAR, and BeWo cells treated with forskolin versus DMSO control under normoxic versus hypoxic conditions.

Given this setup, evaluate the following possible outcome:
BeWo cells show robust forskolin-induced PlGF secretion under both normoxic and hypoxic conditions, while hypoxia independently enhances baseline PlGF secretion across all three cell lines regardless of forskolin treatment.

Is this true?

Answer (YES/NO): NO